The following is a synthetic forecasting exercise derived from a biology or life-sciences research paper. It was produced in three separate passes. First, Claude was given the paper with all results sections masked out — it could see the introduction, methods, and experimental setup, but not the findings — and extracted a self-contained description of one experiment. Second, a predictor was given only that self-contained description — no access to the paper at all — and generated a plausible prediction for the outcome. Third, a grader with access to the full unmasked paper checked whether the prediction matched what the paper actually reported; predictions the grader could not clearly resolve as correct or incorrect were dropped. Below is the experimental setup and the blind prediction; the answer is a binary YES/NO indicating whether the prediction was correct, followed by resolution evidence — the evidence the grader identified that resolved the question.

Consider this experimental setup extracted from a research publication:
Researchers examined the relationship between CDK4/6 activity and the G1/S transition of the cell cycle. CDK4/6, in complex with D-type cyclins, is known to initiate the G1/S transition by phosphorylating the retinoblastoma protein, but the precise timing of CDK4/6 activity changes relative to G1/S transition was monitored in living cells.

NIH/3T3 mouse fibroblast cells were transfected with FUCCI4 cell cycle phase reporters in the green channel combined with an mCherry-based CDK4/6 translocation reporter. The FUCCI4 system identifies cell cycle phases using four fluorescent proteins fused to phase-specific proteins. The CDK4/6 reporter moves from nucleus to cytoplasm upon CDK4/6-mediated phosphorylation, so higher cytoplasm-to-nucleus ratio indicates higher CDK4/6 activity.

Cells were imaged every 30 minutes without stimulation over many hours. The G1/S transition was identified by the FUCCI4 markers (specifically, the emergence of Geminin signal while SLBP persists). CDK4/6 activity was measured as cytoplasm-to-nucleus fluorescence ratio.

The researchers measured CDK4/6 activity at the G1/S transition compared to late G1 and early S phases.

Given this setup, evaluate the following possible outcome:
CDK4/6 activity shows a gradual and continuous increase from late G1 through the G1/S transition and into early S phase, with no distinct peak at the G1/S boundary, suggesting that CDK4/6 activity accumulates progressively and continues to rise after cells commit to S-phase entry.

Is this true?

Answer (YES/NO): NO